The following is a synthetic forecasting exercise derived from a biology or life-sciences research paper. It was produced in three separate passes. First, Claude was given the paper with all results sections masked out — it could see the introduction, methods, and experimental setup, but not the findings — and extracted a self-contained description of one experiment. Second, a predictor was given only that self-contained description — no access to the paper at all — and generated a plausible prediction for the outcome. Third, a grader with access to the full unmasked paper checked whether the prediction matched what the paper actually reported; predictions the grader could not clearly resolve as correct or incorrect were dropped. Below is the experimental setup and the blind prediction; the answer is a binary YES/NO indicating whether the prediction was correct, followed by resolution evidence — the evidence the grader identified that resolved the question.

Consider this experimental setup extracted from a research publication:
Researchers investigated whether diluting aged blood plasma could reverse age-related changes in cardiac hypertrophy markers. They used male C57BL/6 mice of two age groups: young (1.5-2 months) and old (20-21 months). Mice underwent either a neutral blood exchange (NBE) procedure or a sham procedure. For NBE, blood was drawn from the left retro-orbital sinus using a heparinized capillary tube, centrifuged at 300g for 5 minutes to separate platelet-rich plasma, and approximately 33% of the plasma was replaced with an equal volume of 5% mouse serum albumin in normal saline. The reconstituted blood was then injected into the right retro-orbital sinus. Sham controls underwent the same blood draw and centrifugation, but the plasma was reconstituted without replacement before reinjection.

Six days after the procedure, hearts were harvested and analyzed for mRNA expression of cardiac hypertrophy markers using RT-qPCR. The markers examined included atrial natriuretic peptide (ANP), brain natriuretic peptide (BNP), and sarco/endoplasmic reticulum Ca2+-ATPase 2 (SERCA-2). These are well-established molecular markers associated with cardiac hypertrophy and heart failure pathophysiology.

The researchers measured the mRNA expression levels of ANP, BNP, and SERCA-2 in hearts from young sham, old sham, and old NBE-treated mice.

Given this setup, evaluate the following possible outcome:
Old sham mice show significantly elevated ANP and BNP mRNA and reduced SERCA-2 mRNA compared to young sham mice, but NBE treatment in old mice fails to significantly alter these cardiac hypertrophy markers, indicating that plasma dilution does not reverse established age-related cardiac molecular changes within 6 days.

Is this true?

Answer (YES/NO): NO